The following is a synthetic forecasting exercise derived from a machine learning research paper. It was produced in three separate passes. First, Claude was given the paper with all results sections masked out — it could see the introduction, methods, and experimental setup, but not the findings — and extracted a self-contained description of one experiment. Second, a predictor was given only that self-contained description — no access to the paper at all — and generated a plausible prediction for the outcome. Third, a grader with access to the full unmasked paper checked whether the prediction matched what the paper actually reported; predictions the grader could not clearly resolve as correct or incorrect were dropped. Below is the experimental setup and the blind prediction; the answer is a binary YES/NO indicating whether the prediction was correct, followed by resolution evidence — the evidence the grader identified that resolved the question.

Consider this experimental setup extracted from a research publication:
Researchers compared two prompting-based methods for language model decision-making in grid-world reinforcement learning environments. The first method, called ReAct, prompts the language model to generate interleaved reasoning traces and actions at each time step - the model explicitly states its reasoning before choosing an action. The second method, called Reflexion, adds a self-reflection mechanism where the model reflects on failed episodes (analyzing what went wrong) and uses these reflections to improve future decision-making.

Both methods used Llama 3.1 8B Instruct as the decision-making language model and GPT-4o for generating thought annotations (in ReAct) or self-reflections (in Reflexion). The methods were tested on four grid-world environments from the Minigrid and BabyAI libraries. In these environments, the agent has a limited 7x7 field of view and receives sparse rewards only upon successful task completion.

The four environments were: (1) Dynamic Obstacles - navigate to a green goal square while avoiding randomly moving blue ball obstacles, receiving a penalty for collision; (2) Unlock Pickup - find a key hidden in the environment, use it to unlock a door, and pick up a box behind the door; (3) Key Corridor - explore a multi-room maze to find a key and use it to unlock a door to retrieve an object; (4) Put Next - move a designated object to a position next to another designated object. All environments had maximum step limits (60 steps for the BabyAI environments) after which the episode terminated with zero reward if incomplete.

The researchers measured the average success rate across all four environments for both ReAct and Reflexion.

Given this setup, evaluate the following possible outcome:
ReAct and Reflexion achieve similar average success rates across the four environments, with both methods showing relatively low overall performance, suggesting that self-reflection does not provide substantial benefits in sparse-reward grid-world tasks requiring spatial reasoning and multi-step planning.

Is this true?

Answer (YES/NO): YES